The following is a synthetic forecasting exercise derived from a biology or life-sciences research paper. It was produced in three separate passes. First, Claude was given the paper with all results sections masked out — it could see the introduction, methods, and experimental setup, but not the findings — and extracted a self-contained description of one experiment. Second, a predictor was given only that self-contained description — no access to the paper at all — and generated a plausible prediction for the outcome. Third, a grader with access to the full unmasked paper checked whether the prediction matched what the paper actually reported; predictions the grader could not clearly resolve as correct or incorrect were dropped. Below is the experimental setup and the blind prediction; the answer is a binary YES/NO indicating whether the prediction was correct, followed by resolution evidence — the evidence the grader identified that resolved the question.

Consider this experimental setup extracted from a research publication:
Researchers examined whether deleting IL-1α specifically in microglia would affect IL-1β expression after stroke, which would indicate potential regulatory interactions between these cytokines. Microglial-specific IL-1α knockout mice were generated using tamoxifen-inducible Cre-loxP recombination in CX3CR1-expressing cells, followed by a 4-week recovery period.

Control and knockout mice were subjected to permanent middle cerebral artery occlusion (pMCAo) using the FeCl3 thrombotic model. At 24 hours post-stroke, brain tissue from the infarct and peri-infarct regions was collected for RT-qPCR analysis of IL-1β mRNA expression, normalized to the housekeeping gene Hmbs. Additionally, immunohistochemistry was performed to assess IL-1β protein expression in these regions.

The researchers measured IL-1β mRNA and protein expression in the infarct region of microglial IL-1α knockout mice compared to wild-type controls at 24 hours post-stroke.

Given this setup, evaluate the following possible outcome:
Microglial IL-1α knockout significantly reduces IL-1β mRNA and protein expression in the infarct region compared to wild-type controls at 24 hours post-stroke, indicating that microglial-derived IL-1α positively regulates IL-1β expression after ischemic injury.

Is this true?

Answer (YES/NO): NO